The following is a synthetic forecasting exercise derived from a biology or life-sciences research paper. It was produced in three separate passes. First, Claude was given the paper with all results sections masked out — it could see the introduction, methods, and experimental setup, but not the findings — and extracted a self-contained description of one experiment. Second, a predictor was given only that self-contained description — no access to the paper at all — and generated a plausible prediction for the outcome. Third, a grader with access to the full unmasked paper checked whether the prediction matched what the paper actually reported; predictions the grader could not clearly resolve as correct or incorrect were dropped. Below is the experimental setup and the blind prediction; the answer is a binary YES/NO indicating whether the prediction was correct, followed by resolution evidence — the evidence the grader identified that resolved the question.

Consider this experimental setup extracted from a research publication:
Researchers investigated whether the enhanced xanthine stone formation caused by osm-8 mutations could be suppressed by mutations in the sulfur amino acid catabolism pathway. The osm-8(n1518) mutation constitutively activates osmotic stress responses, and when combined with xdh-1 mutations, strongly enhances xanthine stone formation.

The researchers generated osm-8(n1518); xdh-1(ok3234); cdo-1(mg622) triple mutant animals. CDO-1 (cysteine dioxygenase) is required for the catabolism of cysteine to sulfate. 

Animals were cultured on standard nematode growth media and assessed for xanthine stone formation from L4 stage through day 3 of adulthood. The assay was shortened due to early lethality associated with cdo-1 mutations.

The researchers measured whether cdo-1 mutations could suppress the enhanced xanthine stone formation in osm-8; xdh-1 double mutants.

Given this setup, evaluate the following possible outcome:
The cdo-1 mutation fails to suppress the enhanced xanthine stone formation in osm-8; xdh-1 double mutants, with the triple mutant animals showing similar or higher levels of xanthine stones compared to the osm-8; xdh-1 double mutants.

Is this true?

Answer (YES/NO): NO